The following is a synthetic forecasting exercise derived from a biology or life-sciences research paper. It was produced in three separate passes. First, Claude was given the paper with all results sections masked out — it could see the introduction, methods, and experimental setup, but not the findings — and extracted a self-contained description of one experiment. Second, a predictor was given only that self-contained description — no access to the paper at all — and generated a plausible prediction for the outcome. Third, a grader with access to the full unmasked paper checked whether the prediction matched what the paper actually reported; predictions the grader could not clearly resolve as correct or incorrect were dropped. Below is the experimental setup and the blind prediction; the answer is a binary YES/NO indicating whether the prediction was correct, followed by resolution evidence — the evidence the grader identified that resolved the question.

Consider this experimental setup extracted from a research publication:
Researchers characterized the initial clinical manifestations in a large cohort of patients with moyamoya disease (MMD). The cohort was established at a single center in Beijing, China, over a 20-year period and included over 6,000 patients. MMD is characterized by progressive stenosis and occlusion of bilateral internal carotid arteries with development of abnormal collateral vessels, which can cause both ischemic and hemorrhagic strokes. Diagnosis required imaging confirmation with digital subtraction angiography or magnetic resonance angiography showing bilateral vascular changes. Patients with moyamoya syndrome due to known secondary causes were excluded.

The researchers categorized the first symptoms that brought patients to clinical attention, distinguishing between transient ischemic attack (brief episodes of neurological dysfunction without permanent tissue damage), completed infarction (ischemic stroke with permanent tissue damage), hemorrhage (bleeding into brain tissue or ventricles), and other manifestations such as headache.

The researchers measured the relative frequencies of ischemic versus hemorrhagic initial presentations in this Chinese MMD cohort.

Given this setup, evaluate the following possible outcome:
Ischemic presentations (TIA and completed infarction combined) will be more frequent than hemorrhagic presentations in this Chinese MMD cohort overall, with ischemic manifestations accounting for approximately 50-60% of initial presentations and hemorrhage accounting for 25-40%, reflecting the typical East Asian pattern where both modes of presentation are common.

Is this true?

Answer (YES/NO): NO